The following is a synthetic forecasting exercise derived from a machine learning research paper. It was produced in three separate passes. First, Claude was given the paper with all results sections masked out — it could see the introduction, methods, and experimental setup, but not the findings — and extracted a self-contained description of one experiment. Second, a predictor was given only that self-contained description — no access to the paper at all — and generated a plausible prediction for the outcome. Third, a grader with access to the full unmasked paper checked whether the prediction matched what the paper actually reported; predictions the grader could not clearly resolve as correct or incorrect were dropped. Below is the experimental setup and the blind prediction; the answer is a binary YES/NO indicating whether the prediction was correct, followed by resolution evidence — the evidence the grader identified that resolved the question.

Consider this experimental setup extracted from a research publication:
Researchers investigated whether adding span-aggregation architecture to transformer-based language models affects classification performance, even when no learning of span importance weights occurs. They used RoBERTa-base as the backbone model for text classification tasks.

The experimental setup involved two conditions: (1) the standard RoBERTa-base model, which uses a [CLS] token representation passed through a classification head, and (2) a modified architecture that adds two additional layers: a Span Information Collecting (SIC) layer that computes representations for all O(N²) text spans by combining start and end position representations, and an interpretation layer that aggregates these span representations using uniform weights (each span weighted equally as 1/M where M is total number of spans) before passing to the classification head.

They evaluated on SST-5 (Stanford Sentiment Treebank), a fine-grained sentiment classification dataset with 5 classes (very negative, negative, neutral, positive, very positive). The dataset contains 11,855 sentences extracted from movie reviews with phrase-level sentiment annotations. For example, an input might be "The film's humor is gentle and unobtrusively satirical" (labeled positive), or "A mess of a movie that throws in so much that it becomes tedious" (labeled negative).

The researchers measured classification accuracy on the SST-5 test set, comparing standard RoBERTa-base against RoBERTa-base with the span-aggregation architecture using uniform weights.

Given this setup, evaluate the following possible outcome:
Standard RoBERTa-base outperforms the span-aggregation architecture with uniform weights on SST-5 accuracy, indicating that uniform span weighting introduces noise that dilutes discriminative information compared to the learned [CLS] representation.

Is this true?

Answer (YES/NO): YES